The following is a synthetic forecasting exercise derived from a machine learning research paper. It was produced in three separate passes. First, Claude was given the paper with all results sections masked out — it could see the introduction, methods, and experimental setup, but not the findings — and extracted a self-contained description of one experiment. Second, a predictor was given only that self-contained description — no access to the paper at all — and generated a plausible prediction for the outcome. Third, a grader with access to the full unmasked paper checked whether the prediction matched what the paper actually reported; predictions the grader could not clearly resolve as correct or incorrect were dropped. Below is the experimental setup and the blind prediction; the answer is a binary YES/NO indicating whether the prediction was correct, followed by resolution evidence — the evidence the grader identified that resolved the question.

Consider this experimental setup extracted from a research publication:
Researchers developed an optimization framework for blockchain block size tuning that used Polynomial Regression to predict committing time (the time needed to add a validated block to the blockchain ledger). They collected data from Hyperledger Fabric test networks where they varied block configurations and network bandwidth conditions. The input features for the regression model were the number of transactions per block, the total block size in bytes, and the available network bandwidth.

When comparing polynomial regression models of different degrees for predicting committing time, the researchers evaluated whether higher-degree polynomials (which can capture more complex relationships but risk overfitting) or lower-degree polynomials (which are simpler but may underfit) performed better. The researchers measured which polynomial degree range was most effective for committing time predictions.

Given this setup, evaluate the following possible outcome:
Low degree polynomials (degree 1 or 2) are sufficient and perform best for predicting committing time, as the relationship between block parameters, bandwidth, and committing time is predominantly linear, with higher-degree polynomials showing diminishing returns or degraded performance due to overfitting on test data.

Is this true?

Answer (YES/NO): YES